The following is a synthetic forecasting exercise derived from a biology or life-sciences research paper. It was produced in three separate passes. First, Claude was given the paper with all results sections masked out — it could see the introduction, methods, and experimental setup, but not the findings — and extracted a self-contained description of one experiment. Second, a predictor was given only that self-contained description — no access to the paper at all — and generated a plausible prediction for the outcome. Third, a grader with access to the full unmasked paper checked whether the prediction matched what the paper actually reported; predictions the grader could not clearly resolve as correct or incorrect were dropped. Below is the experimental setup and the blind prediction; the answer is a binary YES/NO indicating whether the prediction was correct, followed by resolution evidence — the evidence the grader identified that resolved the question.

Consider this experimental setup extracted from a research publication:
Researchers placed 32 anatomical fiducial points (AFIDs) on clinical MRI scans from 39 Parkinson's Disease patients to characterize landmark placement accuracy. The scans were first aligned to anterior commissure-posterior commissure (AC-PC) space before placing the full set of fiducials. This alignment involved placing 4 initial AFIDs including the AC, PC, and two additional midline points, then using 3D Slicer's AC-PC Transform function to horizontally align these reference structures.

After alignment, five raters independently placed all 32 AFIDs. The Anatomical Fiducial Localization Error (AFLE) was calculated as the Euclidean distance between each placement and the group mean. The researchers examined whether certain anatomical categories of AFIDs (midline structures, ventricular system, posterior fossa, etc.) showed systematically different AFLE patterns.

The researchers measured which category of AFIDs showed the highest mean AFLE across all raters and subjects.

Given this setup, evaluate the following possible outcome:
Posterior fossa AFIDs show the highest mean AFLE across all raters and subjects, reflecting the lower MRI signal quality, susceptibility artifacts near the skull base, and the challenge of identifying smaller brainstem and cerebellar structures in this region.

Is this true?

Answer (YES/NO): NO